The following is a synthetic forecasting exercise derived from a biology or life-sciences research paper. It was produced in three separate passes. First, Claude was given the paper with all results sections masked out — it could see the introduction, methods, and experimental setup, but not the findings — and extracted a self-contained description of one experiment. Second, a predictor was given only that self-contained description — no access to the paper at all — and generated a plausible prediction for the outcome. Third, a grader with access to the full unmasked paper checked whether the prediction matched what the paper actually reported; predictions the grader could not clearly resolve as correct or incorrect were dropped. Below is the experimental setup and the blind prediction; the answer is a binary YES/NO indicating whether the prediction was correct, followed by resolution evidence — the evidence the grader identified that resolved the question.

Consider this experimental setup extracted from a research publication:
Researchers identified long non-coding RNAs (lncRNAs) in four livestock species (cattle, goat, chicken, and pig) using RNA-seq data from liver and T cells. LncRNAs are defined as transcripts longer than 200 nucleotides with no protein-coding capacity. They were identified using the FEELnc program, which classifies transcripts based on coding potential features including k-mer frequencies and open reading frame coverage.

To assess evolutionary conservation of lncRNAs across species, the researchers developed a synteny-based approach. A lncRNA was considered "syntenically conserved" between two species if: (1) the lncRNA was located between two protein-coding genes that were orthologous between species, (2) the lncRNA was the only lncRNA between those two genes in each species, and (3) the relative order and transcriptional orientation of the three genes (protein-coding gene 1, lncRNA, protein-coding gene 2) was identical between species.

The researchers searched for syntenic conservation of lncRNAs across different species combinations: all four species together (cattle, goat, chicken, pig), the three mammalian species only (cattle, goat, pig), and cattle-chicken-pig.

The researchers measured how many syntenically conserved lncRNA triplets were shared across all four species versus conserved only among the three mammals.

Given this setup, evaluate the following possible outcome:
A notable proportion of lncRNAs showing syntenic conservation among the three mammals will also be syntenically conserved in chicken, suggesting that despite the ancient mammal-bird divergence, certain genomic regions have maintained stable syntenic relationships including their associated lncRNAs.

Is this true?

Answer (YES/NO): NO